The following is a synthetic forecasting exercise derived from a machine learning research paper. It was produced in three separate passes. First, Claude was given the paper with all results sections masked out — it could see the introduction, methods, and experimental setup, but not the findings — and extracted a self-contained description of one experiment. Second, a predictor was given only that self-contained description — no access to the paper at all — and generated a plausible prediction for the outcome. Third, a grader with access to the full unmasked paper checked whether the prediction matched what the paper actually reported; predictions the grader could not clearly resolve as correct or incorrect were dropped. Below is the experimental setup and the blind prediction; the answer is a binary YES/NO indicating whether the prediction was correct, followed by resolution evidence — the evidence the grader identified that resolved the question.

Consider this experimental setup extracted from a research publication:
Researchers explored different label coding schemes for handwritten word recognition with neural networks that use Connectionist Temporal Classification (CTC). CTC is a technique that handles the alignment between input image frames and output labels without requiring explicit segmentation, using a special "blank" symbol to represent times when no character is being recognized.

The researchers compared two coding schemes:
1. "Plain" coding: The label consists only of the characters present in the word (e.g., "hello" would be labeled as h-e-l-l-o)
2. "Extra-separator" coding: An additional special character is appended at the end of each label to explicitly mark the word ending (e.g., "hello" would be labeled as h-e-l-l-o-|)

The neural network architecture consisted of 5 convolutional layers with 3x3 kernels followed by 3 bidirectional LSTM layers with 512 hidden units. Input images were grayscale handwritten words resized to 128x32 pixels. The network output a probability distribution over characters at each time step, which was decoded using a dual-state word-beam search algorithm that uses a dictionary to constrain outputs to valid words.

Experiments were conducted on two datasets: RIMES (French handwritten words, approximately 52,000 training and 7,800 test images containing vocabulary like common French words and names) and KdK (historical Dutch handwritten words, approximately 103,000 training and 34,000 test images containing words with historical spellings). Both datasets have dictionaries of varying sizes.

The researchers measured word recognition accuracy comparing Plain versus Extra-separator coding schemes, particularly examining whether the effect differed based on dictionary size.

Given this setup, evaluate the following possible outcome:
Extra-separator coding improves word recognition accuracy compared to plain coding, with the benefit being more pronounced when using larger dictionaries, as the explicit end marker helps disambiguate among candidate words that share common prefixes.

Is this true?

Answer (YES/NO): NO